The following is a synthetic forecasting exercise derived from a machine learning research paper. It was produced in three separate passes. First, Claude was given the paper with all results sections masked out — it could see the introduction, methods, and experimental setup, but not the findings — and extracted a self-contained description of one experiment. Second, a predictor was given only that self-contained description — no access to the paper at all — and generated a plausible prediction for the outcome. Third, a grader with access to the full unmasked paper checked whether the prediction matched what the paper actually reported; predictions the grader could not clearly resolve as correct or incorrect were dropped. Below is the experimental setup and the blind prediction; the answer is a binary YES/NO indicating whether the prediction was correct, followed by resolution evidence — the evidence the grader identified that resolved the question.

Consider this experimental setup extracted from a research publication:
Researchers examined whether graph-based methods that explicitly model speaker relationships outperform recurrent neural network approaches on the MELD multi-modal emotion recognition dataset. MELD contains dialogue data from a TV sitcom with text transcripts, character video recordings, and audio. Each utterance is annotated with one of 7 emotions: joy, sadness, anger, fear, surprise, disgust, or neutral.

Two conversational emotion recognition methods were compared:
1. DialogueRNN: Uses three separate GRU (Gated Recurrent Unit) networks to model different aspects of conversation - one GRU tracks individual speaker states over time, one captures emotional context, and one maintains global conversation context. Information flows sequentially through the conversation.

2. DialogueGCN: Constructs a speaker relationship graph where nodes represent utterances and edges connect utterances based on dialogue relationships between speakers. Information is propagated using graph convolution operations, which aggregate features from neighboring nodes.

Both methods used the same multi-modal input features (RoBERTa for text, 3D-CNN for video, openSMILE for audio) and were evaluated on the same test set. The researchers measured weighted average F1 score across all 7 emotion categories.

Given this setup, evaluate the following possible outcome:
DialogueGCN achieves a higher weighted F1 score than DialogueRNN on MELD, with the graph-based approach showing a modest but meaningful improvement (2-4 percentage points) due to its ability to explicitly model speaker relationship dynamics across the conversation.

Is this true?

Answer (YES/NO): NO